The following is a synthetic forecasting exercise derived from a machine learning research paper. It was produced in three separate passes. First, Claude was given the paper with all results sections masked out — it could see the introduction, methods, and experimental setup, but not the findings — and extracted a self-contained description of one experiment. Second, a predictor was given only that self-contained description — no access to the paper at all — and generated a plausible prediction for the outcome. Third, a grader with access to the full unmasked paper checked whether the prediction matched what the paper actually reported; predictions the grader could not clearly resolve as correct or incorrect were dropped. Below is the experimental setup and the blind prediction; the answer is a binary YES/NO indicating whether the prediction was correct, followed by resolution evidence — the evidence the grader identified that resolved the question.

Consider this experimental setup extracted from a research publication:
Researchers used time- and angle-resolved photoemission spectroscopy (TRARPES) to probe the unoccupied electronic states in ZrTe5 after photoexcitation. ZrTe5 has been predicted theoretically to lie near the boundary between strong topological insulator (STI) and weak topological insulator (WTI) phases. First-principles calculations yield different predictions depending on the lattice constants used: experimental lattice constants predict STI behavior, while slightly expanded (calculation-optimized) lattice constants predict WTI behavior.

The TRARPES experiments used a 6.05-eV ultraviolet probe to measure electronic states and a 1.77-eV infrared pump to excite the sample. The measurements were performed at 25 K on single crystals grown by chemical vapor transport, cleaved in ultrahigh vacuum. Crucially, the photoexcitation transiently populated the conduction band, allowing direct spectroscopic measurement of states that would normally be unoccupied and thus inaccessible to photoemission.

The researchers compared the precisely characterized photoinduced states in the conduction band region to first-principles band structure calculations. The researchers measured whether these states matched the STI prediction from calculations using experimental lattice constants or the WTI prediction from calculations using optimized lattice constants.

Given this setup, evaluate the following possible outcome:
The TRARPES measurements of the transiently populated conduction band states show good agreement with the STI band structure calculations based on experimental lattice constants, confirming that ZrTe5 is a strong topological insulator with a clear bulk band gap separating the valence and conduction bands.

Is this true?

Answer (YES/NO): NO